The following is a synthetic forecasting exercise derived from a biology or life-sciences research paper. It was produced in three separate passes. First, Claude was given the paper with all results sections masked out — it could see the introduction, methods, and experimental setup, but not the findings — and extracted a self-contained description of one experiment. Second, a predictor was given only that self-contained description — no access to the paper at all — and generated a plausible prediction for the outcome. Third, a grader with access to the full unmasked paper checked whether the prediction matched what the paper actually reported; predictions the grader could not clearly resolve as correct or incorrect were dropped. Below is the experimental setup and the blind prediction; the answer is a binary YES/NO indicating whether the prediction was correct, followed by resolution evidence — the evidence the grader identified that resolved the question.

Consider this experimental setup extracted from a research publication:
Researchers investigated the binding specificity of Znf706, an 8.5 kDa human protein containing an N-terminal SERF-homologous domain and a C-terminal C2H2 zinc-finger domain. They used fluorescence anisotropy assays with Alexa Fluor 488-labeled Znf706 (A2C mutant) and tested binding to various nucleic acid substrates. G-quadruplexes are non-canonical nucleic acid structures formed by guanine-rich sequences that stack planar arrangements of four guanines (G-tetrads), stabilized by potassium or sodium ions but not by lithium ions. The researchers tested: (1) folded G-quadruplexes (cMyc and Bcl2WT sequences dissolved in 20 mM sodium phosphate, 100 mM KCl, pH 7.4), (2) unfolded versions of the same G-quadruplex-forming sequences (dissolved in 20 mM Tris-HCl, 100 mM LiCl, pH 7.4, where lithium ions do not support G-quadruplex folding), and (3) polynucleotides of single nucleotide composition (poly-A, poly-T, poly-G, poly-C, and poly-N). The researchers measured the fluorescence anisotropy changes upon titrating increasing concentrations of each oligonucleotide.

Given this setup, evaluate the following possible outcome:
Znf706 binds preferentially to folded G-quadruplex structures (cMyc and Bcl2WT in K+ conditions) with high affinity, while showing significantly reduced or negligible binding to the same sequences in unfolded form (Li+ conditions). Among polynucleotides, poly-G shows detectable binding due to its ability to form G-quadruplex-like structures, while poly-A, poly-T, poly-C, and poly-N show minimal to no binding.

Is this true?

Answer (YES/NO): YES